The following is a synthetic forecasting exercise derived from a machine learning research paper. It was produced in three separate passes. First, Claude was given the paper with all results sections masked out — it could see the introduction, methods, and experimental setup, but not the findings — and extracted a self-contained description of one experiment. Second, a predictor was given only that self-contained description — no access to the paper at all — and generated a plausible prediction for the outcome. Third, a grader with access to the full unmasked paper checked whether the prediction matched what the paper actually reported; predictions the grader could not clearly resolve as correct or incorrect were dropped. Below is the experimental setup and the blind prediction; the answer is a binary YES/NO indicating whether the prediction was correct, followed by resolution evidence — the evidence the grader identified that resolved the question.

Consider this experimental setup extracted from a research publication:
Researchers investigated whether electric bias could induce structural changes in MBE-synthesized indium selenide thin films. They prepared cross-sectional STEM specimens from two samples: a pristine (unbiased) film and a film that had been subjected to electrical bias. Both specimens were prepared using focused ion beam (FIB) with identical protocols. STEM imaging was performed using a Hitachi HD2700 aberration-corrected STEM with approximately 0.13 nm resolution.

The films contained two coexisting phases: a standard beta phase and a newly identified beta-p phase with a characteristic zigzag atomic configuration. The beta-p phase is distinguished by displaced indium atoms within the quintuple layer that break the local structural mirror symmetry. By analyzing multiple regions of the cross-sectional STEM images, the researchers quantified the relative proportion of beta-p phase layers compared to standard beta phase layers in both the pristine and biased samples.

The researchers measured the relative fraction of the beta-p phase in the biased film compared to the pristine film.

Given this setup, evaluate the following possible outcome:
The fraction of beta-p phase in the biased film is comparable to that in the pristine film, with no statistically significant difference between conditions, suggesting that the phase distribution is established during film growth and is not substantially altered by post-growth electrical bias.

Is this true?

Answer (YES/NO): NO